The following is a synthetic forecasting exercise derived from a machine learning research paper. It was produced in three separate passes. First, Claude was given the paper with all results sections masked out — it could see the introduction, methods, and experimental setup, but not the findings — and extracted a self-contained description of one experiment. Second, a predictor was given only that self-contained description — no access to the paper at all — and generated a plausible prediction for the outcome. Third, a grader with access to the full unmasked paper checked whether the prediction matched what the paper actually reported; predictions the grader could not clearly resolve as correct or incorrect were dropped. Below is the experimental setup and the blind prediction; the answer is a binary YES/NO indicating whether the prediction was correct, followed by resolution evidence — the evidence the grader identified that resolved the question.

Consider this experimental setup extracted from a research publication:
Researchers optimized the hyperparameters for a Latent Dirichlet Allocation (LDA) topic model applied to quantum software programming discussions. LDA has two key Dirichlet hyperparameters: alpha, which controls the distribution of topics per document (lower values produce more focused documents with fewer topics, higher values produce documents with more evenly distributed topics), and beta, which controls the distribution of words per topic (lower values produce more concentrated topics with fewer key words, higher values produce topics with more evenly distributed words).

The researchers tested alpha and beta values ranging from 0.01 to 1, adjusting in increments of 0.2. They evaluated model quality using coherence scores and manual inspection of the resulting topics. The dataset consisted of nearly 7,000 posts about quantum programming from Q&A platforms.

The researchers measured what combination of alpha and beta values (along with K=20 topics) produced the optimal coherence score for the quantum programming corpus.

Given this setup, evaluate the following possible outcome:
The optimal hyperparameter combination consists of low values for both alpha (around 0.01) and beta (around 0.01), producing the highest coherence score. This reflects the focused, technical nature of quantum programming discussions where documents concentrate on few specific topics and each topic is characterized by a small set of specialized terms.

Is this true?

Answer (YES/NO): YES